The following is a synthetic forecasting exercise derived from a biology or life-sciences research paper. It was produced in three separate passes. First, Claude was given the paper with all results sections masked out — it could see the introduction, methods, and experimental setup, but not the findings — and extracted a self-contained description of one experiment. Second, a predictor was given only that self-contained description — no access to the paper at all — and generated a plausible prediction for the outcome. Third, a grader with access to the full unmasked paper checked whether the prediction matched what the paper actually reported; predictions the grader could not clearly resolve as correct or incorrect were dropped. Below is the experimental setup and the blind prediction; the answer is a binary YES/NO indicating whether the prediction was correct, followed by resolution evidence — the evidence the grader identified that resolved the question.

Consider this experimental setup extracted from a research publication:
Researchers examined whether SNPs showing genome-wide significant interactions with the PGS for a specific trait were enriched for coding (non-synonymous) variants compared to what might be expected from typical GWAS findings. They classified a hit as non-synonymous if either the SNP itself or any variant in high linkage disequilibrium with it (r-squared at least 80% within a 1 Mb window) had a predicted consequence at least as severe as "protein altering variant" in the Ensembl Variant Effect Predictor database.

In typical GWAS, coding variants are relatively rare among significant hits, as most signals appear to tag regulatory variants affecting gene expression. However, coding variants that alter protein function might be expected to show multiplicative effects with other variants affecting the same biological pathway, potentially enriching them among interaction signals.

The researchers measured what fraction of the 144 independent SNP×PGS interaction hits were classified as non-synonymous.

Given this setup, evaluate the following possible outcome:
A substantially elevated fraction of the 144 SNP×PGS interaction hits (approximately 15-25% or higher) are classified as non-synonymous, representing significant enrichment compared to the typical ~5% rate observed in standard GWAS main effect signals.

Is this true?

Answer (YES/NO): YES